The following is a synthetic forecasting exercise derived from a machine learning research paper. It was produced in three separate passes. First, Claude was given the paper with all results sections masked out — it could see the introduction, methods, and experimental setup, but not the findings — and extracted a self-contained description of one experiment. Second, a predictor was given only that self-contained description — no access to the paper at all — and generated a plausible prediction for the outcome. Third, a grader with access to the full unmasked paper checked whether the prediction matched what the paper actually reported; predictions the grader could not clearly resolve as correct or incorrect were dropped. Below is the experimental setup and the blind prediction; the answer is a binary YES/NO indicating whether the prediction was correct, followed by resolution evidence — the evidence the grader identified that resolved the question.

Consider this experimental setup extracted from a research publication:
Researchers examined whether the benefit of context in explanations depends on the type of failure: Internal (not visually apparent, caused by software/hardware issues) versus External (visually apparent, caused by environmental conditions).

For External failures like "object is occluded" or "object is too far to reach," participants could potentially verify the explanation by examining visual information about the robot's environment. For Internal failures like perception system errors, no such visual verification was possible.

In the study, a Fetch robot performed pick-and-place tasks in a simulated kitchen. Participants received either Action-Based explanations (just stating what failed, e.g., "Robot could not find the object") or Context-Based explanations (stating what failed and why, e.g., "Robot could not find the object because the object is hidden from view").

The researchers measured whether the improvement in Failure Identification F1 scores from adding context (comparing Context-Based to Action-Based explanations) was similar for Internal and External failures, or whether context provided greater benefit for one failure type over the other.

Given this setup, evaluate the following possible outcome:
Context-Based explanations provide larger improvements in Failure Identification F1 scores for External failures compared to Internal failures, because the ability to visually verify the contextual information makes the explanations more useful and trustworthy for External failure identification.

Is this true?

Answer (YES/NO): NO